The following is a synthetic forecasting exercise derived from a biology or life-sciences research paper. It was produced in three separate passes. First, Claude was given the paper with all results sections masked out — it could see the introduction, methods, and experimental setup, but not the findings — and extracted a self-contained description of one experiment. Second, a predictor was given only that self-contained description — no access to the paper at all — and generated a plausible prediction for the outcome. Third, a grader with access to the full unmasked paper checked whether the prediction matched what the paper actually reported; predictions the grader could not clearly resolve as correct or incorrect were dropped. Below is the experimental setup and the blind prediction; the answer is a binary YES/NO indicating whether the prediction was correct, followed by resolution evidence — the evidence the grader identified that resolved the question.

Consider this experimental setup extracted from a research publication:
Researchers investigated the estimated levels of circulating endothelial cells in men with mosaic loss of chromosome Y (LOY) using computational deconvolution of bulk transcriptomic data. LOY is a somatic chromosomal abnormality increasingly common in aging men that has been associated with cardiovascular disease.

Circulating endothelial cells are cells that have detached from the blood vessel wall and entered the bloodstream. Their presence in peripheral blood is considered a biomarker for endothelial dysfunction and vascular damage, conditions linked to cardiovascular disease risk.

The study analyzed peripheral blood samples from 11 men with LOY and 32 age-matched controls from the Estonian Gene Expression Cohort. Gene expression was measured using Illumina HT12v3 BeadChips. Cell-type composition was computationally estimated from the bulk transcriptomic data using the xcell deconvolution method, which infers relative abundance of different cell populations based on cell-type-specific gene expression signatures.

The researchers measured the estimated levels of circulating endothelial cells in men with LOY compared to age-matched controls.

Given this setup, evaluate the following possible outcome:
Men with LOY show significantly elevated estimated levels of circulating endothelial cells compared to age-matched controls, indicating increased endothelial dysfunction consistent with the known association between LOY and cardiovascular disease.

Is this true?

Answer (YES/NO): YES